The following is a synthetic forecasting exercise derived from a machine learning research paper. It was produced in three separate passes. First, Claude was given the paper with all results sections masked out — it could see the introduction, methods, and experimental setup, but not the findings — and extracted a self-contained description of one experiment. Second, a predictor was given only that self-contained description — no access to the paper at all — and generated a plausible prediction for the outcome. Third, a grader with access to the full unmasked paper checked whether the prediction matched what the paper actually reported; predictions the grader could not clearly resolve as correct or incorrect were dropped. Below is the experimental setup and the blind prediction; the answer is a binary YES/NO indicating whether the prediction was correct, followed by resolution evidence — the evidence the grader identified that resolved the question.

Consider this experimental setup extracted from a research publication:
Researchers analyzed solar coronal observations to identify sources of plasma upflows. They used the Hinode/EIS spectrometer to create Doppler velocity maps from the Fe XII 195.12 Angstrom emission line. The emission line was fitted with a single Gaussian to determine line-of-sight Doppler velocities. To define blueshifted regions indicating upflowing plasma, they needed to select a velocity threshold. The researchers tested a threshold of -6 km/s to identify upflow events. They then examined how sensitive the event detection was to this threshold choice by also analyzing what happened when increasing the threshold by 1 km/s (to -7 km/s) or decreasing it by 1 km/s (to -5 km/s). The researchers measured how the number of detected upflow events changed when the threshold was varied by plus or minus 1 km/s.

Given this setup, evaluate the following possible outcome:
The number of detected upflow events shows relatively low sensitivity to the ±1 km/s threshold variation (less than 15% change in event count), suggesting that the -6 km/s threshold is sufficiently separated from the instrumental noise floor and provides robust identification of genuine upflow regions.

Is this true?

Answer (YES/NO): NO